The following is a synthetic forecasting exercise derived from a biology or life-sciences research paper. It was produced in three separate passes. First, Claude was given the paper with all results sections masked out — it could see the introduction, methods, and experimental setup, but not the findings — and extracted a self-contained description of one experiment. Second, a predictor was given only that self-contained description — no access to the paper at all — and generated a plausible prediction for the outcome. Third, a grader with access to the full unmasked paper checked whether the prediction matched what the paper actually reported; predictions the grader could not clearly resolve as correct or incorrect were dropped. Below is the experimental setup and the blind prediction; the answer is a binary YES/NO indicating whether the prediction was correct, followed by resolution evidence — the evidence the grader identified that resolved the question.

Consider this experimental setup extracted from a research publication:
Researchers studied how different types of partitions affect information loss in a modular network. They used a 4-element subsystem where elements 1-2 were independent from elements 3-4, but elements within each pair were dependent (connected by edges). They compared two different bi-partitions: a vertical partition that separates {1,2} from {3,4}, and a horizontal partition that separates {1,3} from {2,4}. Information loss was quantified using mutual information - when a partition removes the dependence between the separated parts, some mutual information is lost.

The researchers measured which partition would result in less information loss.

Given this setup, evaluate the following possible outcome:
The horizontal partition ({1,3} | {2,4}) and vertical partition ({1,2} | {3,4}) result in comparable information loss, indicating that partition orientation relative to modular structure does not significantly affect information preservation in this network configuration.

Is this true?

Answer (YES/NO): NO